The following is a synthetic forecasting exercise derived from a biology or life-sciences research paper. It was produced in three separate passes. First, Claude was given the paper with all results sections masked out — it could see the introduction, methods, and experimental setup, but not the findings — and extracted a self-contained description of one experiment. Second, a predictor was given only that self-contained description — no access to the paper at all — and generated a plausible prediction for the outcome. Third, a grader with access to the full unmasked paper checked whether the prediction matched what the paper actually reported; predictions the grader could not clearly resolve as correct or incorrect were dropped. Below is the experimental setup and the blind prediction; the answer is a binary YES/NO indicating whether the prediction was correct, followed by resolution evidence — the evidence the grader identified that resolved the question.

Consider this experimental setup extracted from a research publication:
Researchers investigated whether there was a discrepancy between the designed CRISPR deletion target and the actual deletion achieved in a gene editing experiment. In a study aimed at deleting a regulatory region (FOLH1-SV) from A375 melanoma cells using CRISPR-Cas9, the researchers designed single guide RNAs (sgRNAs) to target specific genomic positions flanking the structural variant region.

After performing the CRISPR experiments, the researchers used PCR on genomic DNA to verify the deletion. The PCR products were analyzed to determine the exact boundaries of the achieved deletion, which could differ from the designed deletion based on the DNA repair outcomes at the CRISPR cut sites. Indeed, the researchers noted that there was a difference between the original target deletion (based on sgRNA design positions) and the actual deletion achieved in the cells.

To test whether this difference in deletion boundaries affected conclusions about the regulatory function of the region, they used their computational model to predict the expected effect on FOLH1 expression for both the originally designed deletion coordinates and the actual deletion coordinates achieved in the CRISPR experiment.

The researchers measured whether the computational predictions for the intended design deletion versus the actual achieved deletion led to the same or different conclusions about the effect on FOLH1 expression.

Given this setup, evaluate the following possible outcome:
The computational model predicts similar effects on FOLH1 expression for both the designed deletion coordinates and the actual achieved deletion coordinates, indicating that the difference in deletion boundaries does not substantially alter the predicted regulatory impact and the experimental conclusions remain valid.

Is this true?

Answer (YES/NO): YES